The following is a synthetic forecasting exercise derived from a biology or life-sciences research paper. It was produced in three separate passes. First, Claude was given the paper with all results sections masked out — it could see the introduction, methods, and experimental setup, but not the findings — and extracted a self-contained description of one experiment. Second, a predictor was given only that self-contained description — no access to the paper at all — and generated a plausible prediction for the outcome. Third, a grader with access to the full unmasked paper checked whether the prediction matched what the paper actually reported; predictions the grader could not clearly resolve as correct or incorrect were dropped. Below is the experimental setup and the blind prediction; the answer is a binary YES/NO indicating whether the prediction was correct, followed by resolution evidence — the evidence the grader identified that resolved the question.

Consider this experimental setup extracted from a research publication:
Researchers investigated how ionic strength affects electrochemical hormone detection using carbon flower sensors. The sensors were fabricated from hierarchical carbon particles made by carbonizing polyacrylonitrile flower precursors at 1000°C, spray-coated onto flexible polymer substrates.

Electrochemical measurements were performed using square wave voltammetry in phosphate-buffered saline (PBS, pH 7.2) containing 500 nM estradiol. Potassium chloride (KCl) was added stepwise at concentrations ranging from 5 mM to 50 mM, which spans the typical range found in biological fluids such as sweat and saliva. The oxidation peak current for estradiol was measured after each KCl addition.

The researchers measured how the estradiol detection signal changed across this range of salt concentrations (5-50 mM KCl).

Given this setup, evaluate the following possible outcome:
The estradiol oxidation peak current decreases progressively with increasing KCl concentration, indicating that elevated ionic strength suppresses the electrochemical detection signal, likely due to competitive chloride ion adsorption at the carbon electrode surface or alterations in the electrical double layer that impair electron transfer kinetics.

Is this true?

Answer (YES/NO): NO